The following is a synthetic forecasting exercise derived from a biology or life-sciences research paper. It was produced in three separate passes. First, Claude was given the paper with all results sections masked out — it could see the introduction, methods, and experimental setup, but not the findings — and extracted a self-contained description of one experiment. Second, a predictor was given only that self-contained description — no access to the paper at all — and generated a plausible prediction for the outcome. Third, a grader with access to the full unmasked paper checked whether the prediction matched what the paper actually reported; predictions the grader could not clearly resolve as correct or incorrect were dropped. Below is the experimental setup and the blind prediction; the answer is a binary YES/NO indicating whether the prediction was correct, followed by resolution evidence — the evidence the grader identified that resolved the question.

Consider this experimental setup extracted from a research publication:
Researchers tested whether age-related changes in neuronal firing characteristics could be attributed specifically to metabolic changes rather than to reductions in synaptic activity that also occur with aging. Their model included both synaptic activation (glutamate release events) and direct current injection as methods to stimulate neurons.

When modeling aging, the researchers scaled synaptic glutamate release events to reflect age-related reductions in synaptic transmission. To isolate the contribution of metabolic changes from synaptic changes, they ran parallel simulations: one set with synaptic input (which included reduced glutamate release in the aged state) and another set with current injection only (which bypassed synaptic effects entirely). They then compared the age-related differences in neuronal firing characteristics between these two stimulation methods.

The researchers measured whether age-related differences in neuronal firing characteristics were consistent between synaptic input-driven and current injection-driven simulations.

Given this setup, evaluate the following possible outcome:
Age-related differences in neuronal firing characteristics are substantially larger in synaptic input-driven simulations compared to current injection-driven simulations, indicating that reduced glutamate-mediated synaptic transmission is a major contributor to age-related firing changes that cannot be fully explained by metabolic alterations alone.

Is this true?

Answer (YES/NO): NO